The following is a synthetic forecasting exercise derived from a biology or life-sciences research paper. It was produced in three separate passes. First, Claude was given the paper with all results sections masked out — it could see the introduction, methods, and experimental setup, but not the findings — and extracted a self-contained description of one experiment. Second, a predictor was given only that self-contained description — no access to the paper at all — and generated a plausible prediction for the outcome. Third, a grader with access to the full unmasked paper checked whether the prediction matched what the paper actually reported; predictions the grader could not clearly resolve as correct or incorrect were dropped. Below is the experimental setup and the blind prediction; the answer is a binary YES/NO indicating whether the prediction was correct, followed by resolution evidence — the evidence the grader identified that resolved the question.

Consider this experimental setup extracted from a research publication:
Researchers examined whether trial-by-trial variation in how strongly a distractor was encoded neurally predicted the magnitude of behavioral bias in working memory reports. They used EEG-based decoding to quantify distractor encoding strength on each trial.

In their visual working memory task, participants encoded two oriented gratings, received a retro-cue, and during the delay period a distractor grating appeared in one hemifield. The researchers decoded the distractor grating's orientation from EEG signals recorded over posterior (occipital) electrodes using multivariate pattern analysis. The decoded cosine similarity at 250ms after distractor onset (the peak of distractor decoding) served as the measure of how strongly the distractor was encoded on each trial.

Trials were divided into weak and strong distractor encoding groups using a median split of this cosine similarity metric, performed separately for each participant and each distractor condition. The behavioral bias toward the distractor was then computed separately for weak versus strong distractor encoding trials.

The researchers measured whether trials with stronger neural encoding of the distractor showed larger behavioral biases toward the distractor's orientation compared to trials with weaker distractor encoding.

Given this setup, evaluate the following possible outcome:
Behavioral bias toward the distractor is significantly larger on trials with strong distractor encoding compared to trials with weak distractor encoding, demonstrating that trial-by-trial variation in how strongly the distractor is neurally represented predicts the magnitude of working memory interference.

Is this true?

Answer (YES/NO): YES